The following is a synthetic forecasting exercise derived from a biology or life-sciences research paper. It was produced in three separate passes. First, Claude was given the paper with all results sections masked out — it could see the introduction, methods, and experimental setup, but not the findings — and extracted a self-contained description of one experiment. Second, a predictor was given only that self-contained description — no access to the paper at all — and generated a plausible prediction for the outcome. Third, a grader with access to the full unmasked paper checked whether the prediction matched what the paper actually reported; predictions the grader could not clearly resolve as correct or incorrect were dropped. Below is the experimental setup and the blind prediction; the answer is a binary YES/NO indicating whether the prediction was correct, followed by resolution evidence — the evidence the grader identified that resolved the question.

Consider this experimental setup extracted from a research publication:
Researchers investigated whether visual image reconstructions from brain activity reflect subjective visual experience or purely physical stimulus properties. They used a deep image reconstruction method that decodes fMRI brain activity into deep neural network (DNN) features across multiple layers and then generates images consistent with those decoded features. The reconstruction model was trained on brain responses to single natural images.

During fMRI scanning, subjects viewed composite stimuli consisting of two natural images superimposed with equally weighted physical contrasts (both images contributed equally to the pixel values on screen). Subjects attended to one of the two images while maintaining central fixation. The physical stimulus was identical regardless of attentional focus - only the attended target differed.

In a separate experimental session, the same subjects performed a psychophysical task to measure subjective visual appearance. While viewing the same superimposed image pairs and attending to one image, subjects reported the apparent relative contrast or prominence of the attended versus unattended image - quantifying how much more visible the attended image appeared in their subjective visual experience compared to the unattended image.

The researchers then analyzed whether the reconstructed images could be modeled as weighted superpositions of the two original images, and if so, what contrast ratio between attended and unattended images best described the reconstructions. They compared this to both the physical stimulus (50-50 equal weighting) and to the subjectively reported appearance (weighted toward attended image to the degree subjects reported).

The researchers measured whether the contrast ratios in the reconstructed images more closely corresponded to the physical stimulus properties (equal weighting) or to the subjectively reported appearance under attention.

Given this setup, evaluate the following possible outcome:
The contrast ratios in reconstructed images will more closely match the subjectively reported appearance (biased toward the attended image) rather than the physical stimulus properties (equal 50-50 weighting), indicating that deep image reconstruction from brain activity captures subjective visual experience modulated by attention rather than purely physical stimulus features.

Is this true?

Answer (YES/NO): YES